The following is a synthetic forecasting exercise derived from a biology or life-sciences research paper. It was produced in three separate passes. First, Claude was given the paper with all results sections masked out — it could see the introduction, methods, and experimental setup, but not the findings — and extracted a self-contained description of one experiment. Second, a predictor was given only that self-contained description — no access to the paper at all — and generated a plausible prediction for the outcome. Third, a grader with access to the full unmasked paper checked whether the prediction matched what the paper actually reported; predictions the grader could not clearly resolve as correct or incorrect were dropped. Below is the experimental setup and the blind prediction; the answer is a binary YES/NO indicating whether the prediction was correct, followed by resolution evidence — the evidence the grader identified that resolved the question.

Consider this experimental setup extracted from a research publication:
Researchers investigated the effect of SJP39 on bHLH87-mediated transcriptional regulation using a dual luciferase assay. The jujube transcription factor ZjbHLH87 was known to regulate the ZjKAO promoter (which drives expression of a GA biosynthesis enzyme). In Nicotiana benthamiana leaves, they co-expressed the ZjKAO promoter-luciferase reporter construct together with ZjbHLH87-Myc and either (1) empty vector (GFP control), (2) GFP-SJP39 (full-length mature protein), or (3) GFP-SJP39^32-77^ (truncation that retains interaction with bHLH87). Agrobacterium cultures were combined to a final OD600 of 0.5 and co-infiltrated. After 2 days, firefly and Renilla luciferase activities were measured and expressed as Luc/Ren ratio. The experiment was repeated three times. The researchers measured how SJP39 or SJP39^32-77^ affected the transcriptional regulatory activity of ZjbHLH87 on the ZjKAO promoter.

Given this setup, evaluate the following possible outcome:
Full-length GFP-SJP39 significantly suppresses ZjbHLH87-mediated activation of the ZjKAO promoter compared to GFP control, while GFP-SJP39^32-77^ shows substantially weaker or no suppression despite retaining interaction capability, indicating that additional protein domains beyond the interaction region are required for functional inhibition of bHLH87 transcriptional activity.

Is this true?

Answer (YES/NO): NO